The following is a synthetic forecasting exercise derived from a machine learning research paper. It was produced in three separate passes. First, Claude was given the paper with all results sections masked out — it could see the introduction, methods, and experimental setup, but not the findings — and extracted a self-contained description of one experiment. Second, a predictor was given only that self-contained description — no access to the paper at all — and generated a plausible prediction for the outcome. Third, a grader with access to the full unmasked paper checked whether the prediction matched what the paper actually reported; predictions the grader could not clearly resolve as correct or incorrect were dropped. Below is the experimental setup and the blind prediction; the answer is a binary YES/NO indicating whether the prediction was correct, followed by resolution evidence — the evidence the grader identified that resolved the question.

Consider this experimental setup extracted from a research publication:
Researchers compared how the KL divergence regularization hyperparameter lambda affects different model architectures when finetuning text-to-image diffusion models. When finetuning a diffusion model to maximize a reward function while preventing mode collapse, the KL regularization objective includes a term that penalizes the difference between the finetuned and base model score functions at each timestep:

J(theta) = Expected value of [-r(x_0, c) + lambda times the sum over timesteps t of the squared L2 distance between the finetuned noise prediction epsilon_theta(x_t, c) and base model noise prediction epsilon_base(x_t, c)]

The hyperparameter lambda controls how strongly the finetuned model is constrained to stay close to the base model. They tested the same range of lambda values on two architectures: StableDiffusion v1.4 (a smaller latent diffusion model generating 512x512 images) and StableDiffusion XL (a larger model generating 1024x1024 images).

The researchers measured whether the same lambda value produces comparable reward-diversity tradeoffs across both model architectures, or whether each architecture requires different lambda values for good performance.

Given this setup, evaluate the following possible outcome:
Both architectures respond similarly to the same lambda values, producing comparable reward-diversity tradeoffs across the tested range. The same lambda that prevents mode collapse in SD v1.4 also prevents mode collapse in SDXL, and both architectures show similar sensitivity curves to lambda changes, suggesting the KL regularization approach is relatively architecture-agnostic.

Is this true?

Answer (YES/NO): NO